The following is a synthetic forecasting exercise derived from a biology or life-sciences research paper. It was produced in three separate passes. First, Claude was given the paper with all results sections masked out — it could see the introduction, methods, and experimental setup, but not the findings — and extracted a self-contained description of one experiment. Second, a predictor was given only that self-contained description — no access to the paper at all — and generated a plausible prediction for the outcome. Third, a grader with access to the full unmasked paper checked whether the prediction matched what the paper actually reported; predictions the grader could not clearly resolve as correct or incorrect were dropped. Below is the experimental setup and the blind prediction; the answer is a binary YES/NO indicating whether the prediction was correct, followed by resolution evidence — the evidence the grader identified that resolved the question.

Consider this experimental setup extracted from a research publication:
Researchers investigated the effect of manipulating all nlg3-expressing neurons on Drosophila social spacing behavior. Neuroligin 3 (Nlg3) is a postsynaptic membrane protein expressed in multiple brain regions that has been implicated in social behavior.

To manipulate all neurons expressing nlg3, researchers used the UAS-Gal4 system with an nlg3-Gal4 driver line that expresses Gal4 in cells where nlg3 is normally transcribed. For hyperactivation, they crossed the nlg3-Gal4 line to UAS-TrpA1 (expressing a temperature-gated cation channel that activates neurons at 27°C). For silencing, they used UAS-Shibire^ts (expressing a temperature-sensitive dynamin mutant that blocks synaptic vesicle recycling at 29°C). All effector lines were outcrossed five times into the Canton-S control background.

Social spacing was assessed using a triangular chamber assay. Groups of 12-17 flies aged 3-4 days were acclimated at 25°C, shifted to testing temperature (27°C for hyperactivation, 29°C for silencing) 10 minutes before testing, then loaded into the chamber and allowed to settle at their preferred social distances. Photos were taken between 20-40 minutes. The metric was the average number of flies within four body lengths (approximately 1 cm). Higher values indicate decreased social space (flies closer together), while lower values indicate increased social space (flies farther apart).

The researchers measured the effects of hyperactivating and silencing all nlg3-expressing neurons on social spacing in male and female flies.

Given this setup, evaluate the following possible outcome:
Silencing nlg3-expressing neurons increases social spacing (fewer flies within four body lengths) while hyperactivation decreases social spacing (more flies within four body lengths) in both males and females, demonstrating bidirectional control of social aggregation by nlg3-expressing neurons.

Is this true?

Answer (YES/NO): NO